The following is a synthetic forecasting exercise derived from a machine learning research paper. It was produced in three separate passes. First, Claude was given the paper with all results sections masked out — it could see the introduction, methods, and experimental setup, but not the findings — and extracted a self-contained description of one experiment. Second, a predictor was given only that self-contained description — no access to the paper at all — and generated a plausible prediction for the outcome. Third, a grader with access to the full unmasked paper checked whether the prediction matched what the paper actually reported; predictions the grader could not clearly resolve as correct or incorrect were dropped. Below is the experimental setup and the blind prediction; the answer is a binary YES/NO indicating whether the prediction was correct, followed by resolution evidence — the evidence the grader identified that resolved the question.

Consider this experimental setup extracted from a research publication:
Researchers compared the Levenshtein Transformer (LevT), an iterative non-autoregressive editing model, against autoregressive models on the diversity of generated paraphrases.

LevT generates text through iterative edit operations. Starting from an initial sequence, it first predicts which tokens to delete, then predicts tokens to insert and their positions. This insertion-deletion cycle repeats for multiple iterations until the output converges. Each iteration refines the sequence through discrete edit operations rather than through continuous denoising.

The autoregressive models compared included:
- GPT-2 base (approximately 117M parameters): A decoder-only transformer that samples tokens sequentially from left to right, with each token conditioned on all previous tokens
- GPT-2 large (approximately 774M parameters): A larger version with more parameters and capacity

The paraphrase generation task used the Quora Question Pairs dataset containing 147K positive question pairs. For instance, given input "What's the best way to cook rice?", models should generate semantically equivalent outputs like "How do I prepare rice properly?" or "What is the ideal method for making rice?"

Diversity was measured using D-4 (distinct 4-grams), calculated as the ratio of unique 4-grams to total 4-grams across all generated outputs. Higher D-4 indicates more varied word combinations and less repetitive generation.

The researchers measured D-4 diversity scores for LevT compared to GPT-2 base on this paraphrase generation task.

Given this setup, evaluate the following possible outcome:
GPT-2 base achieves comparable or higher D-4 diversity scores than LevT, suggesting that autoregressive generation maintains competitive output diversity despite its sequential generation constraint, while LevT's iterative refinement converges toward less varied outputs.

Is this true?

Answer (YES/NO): YES